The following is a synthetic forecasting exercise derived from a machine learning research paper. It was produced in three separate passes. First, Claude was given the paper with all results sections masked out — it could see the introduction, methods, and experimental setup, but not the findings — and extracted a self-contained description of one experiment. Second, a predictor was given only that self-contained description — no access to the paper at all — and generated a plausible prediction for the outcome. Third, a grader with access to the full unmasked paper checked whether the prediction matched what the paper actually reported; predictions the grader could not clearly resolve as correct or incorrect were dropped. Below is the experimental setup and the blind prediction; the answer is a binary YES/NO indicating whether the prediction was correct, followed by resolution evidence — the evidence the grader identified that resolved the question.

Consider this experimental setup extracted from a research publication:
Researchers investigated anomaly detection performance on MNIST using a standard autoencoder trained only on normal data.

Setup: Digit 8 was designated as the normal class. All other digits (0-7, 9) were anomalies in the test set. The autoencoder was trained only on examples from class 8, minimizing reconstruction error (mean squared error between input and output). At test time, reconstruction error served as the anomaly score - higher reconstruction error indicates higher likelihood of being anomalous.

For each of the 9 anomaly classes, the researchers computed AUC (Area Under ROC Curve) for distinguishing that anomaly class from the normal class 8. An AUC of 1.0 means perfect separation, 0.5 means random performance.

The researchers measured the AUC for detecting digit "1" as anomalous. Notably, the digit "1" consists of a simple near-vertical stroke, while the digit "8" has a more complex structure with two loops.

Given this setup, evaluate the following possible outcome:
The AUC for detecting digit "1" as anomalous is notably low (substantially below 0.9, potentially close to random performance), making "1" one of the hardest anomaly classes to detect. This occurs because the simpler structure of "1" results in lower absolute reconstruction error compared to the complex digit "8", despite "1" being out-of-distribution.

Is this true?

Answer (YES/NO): YES